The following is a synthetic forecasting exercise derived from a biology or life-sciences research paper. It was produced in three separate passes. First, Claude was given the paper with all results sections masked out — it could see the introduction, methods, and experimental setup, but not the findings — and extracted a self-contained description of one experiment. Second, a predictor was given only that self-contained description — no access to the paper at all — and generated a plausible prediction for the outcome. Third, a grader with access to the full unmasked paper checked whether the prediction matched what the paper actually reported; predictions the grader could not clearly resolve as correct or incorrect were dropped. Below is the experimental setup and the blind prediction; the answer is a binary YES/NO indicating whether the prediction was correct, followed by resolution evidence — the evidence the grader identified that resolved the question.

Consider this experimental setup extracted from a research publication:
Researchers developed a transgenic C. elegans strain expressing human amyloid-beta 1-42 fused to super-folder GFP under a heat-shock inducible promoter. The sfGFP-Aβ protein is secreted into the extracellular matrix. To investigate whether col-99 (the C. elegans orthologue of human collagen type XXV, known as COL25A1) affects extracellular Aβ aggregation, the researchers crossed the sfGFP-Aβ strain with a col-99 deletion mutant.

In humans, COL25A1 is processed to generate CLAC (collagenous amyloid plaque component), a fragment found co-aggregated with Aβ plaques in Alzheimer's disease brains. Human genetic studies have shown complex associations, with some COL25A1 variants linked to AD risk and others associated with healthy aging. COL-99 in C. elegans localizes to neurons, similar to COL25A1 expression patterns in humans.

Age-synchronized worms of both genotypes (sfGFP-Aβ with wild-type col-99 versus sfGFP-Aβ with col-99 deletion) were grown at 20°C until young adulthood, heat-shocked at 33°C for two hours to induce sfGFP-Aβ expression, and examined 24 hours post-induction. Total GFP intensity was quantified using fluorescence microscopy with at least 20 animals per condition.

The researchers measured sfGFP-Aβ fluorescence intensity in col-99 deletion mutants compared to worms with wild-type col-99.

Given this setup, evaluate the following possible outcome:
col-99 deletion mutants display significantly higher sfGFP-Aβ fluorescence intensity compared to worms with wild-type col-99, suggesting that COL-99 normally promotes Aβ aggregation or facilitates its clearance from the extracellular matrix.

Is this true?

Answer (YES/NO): NO